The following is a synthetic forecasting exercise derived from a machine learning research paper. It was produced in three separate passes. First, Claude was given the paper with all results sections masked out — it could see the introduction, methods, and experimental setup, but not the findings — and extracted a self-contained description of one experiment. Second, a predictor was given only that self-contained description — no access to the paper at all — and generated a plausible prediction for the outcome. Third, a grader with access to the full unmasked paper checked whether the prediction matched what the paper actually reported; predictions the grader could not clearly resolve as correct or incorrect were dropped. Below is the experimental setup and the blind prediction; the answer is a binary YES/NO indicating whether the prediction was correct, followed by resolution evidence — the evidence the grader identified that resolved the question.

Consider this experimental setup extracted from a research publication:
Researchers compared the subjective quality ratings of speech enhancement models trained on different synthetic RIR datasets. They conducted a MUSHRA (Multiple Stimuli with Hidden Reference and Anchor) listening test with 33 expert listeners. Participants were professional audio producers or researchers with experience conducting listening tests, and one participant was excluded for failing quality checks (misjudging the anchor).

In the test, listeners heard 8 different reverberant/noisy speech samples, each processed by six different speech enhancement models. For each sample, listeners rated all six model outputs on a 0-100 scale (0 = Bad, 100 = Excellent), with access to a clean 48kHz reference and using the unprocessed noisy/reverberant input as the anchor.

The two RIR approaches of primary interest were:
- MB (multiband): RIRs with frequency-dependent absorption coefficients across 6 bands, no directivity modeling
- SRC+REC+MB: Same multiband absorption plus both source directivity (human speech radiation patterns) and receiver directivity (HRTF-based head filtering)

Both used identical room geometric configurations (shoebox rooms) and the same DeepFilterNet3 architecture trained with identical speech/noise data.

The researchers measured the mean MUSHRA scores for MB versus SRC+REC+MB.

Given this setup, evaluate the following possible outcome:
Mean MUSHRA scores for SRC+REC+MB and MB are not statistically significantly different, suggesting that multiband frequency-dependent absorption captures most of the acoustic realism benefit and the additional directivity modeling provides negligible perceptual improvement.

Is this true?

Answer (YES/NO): YES